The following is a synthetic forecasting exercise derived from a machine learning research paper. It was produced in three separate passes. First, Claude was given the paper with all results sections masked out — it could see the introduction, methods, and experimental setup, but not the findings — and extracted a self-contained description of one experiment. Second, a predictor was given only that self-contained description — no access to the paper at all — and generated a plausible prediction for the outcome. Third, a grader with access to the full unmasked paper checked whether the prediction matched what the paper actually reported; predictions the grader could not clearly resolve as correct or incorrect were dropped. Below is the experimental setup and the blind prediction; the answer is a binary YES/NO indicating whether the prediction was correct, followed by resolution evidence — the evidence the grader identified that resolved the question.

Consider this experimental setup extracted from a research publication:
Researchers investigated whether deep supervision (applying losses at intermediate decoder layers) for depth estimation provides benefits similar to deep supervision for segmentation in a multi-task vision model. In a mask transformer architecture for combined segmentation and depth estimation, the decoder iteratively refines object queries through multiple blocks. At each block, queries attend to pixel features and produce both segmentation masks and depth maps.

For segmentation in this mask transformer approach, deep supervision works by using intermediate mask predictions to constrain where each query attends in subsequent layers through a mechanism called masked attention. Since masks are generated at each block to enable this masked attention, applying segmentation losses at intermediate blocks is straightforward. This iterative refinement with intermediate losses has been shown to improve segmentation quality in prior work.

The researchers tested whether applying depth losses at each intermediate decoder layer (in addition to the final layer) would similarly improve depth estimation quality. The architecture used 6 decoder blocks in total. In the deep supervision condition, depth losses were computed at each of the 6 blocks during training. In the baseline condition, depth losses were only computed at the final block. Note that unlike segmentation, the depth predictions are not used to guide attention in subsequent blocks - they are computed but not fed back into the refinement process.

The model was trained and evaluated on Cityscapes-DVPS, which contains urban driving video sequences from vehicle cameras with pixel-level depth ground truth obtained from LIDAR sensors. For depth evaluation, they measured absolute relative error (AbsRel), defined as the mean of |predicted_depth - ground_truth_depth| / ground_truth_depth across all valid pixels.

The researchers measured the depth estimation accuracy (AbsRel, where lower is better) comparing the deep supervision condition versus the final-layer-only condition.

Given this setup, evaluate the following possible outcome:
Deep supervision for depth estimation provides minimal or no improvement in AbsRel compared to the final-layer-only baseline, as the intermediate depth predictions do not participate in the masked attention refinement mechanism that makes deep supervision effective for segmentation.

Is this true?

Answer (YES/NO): NO